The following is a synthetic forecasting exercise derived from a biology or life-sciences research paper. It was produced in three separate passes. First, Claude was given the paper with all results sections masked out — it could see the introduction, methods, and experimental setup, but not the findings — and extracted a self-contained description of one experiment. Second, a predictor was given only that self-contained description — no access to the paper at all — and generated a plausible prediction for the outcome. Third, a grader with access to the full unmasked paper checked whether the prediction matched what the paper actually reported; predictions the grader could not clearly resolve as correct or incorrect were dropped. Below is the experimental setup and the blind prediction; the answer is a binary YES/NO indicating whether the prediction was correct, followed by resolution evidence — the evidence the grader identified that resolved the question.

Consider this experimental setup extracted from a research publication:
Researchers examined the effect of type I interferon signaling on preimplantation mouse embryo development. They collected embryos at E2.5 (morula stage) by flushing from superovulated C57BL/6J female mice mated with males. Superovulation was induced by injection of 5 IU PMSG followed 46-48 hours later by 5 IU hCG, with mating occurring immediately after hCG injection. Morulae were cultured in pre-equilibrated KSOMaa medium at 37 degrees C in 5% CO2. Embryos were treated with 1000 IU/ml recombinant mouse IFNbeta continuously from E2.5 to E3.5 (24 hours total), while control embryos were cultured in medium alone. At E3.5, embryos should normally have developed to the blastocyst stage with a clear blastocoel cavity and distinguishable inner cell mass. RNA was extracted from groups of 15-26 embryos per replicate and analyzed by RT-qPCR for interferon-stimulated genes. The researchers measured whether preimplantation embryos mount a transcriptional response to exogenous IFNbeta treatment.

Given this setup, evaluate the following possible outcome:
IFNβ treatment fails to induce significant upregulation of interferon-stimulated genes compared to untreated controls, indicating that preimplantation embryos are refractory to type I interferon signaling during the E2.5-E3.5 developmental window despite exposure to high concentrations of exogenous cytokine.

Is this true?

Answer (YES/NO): NO